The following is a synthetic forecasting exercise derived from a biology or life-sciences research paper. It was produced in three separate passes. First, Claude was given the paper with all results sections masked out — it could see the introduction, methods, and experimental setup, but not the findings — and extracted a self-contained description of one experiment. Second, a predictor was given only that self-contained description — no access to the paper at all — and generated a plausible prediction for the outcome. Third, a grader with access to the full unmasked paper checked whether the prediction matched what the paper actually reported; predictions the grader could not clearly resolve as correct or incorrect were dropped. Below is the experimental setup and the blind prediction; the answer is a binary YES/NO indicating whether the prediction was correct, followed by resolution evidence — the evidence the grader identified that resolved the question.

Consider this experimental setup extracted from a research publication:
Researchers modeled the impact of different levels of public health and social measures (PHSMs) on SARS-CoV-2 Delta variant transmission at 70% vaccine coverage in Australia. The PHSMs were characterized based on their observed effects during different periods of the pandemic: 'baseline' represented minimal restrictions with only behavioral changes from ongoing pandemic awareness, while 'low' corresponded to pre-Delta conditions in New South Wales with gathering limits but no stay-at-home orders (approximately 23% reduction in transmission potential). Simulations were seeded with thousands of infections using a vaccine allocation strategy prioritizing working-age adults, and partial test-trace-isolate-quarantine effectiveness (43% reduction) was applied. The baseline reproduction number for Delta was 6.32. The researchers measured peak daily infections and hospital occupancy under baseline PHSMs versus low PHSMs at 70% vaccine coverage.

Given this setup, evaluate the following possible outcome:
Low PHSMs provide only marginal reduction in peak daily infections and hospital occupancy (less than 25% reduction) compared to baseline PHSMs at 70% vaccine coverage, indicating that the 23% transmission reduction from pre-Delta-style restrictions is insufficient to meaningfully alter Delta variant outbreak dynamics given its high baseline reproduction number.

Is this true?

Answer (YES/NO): NO